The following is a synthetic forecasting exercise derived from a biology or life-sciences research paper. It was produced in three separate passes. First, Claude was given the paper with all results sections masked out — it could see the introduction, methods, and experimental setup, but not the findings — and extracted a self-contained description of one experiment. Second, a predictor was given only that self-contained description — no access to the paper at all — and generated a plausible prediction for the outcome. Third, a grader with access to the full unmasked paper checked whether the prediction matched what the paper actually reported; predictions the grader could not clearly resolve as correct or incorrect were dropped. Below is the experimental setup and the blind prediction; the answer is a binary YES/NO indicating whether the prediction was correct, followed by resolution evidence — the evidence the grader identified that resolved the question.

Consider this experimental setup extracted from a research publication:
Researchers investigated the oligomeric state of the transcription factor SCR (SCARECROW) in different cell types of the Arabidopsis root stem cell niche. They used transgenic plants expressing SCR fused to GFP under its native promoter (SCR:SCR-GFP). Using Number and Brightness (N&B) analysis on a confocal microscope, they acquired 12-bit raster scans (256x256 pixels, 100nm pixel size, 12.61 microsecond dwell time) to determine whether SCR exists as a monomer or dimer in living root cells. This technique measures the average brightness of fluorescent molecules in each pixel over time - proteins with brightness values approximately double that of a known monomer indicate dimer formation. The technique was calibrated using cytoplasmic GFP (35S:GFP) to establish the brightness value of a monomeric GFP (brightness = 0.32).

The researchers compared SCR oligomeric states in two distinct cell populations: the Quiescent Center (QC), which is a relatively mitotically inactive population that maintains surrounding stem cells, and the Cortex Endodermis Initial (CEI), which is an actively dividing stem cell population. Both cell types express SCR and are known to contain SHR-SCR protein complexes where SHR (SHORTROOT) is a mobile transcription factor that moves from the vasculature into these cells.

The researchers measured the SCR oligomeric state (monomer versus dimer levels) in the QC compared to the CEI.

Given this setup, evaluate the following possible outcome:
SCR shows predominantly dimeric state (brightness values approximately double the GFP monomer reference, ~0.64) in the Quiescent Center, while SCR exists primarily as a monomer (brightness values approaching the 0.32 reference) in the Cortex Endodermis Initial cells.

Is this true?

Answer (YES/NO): NO